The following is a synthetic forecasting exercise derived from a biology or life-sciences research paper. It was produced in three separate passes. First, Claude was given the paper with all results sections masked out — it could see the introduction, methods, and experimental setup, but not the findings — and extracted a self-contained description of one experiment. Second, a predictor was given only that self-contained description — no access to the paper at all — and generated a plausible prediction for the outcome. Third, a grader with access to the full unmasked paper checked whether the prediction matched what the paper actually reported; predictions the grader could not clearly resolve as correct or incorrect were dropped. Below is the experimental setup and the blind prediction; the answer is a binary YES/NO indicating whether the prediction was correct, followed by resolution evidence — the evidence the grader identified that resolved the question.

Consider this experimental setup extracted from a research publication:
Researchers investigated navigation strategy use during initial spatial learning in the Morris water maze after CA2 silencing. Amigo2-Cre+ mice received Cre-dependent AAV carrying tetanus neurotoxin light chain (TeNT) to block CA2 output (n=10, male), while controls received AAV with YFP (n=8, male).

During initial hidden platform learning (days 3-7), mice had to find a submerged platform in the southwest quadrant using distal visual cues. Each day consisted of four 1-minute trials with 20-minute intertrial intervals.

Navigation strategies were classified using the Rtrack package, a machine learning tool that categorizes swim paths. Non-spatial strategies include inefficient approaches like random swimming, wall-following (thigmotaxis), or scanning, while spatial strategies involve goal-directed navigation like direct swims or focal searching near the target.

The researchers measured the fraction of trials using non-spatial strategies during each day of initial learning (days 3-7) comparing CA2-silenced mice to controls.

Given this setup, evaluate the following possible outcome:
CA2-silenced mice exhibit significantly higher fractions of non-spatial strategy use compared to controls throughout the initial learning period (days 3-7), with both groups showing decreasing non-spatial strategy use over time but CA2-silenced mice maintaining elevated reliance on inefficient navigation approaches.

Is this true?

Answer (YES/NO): NO